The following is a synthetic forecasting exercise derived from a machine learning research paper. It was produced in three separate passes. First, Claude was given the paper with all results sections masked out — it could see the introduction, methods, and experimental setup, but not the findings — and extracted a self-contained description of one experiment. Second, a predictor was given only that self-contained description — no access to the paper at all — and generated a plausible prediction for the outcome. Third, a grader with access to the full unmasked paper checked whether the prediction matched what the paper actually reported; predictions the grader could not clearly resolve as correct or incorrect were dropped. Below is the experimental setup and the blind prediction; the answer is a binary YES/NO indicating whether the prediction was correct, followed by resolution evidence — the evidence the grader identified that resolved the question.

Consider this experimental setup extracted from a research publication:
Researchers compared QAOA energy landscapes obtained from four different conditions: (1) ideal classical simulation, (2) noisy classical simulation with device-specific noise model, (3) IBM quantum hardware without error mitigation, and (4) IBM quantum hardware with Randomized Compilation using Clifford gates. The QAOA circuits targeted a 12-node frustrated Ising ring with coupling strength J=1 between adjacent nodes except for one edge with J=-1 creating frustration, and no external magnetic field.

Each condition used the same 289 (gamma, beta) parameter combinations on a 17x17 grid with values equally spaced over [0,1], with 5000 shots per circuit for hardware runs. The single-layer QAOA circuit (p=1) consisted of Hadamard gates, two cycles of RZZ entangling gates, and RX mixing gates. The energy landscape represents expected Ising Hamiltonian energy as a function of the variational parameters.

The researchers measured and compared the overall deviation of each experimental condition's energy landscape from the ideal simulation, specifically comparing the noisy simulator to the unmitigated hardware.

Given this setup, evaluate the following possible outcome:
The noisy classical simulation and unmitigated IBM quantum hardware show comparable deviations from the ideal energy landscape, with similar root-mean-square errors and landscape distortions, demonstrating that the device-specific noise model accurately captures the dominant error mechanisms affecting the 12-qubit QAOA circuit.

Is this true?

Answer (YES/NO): NO